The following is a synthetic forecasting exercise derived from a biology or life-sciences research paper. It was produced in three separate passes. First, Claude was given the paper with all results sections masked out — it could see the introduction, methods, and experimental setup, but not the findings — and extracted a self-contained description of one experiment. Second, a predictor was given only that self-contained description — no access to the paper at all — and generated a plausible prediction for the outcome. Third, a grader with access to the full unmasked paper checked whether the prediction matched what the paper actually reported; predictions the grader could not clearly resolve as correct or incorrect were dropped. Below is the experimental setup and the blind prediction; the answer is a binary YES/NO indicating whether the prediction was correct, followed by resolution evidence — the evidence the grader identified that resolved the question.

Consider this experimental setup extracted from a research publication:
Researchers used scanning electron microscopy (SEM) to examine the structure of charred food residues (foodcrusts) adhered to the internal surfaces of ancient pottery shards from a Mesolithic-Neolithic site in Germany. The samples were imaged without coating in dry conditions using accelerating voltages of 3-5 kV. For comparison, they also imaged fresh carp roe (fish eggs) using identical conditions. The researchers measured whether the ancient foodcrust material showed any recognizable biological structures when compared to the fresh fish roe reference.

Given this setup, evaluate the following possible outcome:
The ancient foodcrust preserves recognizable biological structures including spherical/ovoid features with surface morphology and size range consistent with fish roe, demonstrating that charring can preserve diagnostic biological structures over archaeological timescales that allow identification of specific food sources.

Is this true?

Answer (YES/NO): NO